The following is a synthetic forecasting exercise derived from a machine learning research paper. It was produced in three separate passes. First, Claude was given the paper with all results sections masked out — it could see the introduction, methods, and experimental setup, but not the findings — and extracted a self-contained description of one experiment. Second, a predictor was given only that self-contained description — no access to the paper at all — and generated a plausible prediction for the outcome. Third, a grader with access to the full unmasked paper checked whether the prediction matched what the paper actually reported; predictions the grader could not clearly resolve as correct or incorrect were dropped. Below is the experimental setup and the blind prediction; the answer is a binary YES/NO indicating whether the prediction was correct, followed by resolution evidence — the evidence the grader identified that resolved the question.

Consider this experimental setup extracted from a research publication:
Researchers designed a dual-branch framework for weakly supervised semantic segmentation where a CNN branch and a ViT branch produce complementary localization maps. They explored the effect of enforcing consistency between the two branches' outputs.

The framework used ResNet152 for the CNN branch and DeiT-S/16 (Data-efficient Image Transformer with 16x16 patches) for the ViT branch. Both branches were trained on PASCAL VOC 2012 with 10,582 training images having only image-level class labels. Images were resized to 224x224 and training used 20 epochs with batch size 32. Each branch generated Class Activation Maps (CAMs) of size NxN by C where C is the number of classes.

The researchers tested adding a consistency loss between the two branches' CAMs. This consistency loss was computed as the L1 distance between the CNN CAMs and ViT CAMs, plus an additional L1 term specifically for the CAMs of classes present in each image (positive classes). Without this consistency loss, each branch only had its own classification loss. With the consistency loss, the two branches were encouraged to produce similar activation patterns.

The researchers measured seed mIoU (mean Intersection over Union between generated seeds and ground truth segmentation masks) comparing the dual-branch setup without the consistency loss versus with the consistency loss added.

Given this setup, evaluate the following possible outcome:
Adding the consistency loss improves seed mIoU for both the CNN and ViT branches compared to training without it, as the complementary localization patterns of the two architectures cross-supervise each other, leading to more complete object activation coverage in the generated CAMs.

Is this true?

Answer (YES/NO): YES